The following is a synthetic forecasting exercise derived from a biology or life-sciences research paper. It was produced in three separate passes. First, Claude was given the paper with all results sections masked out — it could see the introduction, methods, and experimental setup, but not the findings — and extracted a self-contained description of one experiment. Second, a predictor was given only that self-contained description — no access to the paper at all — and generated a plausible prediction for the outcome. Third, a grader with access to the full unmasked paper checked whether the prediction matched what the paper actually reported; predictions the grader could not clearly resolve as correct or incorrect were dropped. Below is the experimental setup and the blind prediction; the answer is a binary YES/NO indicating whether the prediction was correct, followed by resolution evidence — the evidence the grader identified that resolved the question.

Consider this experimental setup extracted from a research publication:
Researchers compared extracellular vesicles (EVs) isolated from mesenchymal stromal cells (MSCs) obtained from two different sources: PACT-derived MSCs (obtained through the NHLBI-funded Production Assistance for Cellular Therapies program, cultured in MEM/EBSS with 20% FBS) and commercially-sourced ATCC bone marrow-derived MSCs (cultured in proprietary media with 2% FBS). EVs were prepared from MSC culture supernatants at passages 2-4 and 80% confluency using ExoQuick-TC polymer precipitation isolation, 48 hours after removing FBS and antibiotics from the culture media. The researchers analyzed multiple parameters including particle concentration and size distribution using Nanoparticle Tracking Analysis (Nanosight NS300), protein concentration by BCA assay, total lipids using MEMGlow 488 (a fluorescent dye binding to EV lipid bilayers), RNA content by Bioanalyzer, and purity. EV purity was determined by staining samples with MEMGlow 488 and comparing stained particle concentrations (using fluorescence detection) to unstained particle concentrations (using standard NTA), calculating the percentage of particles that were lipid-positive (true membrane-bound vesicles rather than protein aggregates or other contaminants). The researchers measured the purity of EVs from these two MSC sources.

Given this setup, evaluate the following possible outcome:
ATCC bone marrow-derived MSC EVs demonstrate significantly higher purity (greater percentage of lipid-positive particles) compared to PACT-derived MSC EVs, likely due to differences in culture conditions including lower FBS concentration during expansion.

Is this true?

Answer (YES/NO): YES